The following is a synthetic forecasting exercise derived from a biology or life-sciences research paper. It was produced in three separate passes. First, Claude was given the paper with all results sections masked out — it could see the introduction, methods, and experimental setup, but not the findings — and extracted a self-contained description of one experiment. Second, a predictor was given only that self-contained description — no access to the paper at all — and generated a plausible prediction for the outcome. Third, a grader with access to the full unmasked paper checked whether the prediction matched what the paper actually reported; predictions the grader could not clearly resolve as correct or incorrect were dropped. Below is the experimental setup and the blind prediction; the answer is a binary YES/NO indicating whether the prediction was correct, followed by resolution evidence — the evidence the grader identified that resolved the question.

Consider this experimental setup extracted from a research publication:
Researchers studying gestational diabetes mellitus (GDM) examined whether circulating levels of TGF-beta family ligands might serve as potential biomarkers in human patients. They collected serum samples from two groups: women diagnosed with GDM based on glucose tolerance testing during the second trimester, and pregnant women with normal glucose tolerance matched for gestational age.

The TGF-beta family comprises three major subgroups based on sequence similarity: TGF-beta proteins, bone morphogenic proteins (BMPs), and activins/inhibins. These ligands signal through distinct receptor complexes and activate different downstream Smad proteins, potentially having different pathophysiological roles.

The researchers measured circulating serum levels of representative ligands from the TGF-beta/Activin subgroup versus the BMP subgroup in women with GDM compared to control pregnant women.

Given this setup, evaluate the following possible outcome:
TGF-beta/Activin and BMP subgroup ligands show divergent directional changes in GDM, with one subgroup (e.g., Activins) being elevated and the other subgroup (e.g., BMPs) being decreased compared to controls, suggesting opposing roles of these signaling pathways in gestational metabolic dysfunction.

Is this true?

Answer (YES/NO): NO